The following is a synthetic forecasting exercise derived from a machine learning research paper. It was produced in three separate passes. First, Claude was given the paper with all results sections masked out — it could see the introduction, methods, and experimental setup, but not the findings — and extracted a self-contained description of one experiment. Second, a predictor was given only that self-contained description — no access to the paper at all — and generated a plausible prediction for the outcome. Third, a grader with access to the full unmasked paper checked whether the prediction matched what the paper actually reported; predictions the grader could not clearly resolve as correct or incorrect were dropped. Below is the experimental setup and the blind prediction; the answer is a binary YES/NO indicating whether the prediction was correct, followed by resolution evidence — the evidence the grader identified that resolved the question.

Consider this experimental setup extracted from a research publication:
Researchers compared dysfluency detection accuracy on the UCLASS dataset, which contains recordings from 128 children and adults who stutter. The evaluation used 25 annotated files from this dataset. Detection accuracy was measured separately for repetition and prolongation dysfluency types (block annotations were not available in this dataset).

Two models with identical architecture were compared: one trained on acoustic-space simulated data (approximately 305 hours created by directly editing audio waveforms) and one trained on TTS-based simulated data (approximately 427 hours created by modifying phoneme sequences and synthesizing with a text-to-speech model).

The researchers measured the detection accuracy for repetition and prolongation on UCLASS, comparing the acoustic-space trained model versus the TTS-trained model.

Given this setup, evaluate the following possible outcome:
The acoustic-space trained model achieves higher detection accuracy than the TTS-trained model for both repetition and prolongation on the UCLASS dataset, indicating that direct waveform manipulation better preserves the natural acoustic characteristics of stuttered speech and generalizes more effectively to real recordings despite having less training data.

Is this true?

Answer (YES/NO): NO